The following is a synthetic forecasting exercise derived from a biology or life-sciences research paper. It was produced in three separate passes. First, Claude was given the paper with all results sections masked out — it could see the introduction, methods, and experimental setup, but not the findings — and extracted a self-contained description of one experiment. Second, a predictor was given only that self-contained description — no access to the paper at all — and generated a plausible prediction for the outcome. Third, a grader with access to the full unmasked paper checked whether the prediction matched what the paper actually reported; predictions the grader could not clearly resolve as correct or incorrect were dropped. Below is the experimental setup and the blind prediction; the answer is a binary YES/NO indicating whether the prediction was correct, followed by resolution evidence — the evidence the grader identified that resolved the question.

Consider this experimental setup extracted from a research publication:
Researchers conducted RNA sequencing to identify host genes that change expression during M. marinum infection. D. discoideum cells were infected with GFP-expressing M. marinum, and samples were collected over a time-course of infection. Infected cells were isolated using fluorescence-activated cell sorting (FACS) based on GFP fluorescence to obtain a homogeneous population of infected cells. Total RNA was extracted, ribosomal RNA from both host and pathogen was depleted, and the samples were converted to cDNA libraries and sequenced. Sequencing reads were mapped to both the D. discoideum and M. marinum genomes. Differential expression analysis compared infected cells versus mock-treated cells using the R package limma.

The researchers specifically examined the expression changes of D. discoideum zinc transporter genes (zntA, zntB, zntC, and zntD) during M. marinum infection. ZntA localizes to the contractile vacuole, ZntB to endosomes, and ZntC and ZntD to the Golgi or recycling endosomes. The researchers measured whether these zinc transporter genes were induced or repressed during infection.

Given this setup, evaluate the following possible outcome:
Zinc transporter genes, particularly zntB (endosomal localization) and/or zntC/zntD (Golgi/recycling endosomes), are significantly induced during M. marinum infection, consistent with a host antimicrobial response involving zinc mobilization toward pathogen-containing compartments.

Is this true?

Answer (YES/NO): NO